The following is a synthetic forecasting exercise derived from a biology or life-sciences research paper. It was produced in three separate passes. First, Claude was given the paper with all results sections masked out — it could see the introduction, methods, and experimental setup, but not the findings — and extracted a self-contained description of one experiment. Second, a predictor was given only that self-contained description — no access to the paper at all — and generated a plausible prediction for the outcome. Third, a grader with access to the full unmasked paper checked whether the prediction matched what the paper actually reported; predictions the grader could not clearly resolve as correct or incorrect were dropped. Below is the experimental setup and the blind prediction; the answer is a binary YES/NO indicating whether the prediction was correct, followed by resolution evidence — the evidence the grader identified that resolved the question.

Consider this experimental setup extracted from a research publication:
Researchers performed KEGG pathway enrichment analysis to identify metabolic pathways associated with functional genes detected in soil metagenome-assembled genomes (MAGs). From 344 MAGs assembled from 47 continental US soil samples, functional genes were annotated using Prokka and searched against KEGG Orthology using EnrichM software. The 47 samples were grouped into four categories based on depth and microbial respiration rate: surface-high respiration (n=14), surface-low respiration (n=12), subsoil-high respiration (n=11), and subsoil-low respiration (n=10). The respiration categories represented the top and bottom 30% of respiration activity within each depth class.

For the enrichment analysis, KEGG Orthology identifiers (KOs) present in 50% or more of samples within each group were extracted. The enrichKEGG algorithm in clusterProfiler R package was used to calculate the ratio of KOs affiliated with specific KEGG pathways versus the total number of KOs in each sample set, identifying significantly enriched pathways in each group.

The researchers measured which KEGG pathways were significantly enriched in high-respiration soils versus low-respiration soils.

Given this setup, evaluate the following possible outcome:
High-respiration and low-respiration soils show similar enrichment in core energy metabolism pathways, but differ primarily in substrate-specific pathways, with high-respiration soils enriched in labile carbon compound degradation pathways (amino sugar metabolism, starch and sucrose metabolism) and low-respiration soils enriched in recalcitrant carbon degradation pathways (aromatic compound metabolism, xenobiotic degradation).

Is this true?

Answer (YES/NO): NO